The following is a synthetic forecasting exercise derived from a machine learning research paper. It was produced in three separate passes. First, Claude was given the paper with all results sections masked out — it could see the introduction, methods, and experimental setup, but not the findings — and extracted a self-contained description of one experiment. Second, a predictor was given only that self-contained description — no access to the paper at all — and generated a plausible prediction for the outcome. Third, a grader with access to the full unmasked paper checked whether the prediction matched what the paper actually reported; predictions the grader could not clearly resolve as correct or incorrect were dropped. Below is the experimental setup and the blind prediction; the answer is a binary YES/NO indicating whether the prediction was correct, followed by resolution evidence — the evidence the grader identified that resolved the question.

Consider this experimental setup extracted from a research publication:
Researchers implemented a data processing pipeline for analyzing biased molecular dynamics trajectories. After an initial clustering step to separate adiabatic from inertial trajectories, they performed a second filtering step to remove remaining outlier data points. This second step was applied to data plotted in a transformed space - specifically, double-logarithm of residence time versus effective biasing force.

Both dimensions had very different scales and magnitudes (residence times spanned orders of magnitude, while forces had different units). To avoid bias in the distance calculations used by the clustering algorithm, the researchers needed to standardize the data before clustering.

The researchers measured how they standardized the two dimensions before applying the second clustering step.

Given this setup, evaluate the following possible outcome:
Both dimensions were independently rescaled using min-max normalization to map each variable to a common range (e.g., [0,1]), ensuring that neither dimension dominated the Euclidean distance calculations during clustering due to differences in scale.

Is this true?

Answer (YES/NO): YES